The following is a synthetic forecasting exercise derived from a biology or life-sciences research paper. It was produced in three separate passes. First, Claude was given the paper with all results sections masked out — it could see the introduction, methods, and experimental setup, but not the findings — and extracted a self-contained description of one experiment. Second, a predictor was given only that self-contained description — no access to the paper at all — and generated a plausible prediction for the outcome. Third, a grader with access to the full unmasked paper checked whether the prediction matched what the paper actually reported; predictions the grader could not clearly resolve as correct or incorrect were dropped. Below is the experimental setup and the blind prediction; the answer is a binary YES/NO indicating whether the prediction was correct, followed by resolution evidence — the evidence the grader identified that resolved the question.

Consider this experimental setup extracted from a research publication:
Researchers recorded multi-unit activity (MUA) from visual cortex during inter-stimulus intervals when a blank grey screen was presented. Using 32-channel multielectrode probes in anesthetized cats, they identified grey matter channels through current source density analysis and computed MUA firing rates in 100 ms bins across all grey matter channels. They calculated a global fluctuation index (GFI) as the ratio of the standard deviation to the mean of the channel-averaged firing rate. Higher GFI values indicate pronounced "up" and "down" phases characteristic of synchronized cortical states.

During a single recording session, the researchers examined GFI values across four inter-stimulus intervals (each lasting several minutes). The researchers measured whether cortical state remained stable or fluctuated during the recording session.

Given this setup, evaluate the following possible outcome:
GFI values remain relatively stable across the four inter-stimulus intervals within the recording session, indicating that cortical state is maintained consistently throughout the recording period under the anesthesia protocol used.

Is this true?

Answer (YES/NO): NO